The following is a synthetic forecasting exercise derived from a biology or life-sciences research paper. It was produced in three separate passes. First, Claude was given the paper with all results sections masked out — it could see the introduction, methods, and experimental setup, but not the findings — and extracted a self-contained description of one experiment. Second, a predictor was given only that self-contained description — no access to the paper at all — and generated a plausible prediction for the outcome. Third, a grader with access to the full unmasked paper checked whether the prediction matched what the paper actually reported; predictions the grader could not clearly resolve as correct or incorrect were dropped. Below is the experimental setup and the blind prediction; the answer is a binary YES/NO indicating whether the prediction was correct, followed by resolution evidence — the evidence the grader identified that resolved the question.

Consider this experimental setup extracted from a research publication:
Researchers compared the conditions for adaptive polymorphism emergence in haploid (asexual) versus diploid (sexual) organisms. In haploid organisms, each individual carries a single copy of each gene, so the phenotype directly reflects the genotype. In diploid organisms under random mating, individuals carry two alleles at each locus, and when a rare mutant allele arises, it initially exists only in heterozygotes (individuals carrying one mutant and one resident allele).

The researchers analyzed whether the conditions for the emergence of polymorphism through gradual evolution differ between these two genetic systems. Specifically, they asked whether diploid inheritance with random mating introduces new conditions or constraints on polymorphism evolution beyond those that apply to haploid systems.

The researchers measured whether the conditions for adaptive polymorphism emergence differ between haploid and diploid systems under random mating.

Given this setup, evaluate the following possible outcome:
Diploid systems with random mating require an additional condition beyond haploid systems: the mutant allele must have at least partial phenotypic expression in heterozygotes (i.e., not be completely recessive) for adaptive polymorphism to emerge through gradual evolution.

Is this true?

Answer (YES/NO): NO